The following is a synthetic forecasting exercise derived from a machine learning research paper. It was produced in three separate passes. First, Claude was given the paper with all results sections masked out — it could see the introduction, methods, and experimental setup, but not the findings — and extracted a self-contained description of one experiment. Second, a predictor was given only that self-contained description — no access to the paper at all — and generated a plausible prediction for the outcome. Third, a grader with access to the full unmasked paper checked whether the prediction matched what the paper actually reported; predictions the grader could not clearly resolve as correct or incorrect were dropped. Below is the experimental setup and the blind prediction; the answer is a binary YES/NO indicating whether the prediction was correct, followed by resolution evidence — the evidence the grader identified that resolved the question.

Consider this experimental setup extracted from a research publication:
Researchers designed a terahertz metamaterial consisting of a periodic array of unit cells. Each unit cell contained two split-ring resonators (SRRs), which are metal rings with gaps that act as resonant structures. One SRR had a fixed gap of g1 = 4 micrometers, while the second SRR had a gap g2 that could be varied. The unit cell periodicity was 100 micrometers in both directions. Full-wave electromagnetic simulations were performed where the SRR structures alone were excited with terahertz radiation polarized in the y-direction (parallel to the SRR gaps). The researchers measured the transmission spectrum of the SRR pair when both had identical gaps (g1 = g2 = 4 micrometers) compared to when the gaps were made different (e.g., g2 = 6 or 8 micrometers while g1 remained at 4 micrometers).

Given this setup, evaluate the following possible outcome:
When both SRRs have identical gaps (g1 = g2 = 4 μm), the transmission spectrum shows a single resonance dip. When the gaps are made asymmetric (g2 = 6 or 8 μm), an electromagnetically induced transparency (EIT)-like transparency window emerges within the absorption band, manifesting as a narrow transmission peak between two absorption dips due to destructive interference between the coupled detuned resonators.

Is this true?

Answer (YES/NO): NO